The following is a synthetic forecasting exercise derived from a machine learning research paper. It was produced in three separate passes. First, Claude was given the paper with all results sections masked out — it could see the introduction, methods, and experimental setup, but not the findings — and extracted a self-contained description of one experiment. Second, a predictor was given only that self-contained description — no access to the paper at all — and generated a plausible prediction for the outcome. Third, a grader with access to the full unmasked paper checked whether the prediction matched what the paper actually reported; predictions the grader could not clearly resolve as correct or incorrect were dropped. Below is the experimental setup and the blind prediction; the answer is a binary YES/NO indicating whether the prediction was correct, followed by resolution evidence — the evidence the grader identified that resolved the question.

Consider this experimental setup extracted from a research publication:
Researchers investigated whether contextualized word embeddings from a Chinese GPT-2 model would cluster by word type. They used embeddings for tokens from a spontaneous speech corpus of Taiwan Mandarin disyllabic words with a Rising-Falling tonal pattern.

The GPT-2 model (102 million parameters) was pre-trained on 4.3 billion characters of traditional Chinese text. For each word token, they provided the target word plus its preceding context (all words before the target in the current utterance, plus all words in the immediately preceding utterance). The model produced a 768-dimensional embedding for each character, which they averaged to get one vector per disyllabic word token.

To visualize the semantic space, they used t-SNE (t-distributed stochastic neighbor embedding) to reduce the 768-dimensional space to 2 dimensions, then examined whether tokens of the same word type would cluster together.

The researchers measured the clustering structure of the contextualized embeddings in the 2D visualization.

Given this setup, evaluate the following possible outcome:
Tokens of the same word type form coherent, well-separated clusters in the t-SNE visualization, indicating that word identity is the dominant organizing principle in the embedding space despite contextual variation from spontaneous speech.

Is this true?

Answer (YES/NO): YES